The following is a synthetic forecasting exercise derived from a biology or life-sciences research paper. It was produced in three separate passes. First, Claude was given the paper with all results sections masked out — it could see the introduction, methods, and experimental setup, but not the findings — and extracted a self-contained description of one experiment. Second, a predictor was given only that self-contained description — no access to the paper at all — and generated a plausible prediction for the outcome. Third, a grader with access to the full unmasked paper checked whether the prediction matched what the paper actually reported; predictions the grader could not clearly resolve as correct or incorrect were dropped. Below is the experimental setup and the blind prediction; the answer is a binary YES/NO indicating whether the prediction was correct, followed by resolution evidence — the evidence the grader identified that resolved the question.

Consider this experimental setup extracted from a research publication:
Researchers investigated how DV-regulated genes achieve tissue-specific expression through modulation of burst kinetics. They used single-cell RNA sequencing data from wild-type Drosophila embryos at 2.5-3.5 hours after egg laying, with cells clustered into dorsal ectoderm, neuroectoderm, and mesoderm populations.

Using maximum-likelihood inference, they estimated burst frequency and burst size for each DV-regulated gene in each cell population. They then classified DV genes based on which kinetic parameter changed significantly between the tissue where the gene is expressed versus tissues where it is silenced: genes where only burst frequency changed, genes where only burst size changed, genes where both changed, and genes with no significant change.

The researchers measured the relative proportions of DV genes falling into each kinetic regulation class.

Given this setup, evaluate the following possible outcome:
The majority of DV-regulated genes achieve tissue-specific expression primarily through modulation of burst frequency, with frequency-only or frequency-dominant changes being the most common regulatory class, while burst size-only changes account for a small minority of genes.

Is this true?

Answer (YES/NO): NO